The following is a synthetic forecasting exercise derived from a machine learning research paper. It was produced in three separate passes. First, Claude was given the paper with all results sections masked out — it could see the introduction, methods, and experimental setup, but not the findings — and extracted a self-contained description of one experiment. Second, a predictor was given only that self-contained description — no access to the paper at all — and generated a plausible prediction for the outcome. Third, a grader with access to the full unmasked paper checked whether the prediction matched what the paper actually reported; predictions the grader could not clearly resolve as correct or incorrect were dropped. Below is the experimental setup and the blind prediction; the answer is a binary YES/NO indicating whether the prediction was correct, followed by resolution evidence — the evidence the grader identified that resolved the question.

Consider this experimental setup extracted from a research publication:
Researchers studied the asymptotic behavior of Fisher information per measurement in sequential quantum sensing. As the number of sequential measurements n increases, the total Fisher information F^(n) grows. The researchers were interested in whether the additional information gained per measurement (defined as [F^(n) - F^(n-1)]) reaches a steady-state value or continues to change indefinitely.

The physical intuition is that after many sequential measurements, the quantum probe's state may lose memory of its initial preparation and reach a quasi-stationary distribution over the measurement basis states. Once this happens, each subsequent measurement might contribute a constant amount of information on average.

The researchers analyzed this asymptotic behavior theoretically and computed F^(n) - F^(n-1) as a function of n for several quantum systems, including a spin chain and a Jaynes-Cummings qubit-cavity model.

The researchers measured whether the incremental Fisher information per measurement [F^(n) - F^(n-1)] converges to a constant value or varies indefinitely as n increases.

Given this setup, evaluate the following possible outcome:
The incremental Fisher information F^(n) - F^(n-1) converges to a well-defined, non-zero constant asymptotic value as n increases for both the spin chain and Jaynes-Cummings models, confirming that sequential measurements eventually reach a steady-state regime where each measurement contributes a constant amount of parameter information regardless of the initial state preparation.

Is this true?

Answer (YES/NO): YES